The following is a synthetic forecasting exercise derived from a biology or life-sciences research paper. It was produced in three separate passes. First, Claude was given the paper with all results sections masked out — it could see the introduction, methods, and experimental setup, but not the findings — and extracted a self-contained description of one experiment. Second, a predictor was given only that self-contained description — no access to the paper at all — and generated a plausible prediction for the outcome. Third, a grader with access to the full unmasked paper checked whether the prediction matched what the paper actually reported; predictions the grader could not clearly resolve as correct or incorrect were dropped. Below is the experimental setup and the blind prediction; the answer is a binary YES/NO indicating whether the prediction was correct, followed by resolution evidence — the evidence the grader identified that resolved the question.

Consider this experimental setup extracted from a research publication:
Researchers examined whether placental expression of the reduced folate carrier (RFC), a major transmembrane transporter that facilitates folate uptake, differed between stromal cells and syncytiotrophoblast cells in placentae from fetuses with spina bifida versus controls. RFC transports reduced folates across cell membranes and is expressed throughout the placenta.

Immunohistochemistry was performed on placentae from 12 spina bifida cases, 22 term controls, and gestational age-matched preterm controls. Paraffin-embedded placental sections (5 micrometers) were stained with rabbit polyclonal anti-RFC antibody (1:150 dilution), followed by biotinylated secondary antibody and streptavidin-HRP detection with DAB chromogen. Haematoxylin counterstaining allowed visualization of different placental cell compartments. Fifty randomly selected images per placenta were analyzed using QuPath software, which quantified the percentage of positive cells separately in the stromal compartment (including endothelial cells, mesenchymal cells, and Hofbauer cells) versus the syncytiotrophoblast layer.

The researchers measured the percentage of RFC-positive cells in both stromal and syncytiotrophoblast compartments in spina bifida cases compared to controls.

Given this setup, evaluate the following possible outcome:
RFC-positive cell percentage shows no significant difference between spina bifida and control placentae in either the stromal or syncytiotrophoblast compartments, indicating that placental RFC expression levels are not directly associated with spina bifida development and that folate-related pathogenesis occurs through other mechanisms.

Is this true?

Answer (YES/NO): YES